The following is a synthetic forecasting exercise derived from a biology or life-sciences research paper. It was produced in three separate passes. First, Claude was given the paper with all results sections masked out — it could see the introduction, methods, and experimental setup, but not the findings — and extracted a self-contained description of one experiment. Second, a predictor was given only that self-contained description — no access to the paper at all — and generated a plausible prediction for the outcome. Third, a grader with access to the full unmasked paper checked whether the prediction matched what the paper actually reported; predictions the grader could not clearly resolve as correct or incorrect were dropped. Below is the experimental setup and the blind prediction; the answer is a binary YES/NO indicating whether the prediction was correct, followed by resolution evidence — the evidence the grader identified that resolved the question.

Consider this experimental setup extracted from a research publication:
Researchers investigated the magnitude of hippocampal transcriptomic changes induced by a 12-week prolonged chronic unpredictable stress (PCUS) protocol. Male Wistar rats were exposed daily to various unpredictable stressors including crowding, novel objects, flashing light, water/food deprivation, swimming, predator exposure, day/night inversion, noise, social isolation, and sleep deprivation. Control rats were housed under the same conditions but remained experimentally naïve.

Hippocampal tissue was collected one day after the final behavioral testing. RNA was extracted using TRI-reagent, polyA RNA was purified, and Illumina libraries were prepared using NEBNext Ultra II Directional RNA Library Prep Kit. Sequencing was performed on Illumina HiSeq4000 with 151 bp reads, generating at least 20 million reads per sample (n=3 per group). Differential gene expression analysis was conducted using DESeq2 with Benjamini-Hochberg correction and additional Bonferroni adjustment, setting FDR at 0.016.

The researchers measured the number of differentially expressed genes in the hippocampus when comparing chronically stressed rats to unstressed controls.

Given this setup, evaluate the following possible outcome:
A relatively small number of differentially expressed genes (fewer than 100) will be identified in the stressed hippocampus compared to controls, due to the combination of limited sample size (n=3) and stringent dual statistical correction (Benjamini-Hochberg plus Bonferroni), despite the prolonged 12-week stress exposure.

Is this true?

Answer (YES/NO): NO